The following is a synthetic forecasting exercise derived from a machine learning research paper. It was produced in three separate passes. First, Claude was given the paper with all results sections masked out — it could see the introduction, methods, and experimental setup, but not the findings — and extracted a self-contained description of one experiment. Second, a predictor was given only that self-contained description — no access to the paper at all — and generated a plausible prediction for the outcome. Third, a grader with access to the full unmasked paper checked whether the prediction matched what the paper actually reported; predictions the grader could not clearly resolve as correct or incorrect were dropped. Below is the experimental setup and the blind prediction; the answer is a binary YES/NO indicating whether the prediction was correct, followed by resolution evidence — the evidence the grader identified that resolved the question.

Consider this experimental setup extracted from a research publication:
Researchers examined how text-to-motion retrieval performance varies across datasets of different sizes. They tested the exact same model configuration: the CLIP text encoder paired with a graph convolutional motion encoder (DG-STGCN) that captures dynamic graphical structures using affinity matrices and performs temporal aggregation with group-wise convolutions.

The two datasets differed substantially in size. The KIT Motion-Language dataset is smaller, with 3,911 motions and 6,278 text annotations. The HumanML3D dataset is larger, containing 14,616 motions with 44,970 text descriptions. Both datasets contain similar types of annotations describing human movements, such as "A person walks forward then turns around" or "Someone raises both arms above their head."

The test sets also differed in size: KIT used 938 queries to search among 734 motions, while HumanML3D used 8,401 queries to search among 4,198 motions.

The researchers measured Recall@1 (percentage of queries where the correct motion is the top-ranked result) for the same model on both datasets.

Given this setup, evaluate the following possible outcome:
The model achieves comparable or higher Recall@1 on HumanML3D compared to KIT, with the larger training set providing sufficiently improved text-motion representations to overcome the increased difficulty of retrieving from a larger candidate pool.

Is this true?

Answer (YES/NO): NO